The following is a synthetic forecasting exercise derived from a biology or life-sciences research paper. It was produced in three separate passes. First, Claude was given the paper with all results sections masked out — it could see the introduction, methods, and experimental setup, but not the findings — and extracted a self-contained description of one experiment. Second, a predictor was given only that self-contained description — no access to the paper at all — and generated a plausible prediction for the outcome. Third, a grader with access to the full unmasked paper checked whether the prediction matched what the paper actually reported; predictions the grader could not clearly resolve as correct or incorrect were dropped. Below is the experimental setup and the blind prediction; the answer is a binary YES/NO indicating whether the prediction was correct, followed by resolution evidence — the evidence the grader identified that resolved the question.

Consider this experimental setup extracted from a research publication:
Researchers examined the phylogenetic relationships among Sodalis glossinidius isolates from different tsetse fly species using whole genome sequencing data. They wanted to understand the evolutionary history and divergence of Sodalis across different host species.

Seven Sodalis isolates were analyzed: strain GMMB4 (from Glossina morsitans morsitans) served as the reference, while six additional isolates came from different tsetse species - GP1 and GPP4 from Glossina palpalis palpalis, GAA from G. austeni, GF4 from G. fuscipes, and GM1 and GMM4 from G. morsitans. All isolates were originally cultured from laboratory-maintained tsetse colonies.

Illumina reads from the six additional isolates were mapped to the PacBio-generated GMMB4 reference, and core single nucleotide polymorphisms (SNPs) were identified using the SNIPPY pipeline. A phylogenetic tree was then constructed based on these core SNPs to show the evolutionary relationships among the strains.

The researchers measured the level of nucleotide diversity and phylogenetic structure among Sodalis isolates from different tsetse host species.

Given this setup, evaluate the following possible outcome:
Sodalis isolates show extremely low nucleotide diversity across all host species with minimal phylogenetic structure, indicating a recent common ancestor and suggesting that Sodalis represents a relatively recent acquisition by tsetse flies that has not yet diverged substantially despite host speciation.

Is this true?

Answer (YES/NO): YES